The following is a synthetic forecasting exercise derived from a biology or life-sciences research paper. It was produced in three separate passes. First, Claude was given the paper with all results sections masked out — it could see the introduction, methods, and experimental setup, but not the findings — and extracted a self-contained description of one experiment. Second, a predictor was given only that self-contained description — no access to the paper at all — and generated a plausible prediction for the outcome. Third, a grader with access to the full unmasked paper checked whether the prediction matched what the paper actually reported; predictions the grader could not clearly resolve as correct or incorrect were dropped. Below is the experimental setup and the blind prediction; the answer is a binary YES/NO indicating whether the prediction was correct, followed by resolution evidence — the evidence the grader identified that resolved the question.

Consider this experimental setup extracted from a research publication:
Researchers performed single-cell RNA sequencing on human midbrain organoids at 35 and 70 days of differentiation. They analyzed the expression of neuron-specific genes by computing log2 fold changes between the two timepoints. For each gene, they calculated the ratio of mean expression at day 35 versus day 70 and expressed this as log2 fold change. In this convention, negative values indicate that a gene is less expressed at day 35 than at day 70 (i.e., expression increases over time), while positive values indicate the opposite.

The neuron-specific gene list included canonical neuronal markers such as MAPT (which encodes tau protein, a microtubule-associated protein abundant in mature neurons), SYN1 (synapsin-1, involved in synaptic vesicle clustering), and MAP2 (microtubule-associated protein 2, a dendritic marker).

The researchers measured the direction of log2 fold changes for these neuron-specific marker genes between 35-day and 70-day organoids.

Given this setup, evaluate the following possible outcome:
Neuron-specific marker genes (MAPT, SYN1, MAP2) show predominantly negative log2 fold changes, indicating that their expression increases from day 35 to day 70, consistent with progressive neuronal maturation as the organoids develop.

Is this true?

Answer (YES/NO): NO